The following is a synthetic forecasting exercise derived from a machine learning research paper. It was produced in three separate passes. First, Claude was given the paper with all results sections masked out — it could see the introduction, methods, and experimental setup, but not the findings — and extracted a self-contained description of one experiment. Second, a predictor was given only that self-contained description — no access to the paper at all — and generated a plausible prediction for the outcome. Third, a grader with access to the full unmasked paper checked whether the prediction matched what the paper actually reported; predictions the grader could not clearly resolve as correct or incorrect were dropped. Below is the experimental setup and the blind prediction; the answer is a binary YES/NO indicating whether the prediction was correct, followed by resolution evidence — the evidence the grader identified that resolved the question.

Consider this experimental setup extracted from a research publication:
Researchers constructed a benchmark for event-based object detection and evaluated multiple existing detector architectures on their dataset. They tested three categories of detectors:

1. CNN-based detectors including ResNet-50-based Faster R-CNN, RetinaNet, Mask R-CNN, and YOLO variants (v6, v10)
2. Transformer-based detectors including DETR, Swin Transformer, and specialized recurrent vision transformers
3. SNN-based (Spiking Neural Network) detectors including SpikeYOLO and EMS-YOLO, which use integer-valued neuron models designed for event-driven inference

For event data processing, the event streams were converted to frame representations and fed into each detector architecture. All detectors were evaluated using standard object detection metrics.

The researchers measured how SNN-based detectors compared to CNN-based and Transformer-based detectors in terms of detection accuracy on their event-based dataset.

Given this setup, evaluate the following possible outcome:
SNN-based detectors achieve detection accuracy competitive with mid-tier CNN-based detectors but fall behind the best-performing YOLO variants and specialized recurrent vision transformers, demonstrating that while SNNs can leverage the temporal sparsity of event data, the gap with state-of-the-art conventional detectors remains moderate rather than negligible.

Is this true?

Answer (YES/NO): NO